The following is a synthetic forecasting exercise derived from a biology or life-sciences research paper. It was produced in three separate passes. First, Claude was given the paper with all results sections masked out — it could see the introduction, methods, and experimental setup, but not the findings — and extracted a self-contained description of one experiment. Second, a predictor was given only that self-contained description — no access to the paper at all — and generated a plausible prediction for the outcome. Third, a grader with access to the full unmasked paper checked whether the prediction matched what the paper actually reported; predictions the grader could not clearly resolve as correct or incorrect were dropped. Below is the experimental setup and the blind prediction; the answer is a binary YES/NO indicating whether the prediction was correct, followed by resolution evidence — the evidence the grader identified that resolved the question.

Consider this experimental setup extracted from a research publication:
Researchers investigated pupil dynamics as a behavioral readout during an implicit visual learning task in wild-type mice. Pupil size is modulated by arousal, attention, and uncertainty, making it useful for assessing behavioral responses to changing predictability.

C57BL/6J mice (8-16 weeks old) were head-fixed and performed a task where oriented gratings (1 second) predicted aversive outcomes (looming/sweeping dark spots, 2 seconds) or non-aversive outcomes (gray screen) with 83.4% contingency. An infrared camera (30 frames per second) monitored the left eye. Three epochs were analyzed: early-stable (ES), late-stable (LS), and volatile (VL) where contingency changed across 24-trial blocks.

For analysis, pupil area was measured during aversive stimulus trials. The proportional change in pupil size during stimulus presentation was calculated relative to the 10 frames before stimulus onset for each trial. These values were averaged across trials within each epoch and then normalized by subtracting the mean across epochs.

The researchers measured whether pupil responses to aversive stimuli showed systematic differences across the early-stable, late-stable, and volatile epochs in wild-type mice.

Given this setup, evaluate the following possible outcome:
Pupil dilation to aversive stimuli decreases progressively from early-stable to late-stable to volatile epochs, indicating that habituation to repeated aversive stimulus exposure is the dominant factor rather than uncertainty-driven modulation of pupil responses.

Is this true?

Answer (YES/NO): NO